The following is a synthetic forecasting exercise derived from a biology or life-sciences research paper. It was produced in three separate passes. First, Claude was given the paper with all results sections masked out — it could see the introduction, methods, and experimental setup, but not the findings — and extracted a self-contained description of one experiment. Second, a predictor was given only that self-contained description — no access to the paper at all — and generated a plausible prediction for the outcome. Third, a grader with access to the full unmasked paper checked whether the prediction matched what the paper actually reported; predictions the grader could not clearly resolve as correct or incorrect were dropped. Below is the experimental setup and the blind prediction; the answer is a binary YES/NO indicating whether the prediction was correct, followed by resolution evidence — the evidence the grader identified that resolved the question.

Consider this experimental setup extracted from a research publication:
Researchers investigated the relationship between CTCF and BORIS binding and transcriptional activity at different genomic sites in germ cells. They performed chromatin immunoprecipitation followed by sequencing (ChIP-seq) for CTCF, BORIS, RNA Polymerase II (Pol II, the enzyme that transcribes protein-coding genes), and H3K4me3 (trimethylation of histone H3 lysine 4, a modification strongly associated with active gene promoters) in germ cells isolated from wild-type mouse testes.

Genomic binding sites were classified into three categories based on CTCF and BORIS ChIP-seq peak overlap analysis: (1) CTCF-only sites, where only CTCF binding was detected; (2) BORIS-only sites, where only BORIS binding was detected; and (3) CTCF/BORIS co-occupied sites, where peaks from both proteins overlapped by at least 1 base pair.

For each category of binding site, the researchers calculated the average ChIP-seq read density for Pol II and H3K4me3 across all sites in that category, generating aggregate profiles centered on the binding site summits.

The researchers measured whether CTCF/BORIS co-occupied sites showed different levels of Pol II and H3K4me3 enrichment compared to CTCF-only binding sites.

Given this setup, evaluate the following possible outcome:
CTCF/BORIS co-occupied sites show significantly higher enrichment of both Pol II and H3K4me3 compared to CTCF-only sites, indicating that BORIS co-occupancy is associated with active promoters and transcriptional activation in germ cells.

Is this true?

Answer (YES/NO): YES